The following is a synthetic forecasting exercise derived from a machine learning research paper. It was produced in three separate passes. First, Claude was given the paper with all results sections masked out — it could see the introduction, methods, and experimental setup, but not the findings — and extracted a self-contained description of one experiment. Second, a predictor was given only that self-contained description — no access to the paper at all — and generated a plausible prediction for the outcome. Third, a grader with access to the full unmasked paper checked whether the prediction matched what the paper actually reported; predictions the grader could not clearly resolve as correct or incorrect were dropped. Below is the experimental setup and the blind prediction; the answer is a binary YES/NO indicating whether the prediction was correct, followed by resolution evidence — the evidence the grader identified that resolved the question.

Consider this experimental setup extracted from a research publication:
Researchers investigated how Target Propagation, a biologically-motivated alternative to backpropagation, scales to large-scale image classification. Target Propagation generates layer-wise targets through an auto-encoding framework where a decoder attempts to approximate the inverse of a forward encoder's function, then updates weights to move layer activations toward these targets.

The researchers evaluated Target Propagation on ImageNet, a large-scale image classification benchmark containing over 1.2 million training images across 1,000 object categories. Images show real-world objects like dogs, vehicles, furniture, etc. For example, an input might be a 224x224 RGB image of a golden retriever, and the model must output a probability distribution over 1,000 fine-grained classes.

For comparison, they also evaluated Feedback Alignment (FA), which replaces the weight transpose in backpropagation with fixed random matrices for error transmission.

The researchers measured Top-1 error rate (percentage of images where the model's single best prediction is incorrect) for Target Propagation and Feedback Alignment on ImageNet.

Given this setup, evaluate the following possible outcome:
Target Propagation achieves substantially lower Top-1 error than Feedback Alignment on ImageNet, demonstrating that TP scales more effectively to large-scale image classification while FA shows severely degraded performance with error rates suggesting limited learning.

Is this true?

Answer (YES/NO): NO